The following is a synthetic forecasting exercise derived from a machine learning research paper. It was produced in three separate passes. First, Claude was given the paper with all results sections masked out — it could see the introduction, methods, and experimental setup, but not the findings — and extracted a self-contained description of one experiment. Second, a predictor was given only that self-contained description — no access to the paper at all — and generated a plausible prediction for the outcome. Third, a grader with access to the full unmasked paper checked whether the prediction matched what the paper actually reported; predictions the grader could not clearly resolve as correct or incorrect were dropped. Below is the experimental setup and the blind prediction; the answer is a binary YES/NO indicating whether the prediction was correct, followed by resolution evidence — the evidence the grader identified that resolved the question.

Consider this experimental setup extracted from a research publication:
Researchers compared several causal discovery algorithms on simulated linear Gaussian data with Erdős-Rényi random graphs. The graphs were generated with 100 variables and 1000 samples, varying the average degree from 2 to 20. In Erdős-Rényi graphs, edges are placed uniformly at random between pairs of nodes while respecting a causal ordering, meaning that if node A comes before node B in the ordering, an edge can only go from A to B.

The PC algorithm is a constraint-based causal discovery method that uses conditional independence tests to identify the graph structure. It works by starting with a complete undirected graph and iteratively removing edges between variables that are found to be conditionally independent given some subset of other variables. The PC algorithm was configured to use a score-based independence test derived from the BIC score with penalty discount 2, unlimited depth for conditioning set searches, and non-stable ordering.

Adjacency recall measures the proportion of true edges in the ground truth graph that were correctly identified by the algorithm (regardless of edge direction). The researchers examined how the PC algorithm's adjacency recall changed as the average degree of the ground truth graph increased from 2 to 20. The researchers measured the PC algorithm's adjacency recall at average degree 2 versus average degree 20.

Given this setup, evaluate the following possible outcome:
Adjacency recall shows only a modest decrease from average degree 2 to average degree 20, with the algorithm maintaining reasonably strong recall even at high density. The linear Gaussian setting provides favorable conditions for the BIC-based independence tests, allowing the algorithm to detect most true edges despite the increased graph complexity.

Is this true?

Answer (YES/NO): NO